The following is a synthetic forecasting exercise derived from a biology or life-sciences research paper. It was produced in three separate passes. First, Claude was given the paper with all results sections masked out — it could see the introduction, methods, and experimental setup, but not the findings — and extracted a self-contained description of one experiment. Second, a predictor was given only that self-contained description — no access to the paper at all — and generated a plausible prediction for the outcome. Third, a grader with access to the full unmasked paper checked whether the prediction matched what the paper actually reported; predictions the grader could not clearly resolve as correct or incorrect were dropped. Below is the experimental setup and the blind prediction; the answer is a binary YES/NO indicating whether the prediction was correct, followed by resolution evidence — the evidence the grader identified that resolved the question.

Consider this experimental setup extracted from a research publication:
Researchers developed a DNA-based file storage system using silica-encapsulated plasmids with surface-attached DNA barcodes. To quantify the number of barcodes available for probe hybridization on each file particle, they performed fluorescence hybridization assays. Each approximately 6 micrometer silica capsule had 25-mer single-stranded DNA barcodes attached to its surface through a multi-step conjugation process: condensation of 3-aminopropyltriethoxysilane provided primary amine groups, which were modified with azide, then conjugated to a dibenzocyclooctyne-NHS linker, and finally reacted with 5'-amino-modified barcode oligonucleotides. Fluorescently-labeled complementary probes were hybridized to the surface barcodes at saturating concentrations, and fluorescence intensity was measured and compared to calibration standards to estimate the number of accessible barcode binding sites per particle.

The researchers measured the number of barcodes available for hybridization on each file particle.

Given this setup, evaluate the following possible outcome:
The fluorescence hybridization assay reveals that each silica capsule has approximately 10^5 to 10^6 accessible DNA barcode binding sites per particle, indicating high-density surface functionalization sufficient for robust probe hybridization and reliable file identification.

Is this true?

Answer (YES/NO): NO